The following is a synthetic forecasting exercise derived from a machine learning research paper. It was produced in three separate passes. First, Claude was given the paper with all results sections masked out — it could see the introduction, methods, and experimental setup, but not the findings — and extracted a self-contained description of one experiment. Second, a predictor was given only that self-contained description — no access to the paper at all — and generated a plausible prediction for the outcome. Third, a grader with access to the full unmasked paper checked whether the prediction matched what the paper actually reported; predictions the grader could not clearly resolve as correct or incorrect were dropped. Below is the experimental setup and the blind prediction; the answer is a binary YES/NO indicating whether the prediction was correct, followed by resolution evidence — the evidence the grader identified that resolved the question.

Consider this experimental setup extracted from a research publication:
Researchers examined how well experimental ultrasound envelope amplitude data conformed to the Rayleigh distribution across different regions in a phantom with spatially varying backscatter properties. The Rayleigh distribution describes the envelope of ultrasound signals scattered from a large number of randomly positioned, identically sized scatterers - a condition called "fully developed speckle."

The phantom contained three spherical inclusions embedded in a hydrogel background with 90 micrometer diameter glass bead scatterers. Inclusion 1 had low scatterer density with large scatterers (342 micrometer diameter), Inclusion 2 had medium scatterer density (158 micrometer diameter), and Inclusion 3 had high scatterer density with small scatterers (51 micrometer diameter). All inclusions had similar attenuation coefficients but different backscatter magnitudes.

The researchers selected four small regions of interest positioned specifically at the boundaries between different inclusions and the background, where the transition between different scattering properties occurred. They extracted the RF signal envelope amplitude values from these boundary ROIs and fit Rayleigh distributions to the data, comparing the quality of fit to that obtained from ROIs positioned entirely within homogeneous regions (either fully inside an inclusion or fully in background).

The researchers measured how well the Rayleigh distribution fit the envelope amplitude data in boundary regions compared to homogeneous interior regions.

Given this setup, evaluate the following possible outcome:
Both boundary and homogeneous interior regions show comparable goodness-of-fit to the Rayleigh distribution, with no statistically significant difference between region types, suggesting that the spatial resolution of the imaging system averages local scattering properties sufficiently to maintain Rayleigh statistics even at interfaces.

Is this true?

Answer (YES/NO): NO